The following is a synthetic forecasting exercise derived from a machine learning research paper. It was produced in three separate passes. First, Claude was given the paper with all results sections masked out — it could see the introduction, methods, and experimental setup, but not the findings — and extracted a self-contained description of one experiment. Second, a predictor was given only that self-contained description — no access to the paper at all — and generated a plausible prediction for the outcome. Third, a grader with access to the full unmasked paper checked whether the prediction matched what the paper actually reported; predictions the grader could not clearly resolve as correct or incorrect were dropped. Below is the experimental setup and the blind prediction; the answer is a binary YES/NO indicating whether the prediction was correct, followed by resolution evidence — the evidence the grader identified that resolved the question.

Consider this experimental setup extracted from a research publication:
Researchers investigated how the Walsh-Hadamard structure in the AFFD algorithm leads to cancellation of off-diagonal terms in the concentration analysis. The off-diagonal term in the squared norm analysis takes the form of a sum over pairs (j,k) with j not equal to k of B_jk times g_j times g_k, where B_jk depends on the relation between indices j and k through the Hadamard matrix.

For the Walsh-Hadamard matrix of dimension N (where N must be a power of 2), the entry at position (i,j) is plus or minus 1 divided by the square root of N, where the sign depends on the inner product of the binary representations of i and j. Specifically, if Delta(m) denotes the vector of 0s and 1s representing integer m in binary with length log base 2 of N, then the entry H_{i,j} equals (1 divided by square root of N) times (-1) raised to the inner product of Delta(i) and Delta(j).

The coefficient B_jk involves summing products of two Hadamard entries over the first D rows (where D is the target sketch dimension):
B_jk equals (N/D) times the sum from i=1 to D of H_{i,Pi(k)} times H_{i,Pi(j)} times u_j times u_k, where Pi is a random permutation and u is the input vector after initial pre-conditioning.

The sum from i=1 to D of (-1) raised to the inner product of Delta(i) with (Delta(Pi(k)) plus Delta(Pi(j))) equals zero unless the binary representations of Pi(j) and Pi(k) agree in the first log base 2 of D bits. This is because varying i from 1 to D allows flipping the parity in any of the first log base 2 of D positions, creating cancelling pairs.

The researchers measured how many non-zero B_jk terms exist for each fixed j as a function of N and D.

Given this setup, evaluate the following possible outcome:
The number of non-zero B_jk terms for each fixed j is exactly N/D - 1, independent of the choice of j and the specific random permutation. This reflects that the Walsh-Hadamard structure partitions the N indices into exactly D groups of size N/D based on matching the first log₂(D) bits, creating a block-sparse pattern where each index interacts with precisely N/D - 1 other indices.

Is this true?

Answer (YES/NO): NO